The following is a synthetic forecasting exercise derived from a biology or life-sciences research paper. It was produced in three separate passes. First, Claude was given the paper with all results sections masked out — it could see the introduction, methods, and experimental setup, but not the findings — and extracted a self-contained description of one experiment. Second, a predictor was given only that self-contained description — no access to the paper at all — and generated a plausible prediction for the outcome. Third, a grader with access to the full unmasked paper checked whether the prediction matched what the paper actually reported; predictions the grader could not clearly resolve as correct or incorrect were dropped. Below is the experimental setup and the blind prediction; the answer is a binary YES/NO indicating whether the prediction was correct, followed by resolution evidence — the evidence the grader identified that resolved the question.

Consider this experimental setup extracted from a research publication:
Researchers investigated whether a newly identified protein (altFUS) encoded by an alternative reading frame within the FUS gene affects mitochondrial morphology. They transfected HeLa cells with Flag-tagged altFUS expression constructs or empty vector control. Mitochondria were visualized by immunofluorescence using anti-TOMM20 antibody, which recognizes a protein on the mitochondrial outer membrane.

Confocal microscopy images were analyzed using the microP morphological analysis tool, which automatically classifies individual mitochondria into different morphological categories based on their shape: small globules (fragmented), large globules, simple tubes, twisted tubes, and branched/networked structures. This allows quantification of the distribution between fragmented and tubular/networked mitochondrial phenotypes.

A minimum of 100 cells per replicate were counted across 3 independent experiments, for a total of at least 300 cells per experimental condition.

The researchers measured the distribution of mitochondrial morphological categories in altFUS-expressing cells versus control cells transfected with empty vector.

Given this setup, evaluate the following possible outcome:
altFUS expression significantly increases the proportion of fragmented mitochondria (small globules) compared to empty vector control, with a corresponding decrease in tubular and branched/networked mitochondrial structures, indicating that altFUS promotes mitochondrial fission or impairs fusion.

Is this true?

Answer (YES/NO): YES